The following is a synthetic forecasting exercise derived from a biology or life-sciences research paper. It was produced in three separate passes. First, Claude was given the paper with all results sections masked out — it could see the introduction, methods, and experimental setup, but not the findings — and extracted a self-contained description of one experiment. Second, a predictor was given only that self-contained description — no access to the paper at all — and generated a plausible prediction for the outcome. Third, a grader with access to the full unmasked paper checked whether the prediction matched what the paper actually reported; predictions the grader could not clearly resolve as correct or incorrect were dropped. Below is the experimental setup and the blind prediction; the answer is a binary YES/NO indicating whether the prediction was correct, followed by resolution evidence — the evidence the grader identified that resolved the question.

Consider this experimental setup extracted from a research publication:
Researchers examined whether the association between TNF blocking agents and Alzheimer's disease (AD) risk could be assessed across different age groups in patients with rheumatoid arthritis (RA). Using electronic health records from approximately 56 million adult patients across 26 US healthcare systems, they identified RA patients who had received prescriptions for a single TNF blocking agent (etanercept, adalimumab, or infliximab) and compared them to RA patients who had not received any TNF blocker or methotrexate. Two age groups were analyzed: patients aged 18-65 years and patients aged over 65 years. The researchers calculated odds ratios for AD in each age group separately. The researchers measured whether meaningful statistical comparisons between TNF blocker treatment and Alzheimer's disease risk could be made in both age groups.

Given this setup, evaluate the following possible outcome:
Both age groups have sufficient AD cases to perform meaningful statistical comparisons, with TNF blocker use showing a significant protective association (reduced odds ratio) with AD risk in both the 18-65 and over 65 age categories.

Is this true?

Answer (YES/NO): NO